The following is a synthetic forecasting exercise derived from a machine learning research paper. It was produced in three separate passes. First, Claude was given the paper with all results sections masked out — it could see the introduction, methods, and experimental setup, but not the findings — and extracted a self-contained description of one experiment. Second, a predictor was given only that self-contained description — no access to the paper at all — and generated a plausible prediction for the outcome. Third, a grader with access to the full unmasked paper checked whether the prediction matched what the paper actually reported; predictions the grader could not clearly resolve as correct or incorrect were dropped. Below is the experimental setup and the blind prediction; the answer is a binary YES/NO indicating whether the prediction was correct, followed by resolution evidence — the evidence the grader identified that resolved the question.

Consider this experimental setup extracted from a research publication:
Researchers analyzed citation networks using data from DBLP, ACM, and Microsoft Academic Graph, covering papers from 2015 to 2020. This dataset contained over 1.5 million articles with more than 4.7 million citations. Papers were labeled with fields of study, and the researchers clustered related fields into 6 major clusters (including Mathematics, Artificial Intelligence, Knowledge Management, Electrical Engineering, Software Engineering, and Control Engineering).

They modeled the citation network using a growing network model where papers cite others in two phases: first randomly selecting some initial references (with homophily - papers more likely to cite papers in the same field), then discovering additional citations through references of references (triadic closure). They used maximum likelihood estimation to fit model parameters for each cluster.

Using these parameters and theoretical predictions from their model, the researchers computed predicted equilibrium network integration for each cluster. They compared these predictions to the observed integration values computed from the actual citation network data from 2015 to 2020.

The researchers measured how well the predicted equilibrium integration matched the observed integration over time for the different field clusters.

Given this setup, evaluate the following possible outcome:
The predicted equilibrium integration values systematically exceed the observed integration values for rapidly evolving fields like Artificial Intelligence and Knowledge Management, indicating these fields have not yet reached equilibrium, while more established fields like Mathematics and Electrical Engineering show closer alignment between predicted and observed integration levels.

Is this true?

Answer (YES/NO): NO